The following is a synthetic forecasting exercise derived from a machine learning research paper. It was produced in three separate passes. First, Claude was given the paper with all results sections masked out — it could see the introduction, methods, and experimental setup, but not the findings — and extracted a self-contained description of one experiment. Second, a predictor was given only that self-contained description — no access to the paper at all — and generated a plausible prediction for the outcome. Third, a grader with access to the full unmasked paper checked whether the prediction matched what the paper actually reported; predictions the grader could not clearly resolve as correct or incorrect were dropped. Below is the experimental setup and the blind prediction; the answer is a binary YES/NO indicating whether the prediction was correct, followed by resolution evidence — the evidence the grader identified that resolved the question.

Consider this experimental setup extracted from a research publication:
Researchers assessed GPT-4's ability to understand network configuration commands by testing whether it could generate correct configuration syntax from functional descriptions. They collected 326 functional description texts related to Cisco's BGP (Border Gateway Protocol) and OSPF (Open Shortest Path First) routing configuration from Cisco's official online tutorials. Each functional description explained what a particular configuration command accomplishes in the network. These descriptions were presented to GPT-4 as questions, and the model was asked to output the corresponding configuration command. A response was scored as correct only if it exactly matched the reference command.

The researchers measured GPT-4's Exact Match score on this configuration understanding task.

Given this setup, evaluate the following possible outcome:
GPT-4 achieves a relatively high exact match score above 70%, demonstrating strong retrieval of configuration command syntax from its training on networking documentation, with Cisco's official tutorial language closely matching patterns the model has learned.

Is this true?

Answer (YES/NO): NO